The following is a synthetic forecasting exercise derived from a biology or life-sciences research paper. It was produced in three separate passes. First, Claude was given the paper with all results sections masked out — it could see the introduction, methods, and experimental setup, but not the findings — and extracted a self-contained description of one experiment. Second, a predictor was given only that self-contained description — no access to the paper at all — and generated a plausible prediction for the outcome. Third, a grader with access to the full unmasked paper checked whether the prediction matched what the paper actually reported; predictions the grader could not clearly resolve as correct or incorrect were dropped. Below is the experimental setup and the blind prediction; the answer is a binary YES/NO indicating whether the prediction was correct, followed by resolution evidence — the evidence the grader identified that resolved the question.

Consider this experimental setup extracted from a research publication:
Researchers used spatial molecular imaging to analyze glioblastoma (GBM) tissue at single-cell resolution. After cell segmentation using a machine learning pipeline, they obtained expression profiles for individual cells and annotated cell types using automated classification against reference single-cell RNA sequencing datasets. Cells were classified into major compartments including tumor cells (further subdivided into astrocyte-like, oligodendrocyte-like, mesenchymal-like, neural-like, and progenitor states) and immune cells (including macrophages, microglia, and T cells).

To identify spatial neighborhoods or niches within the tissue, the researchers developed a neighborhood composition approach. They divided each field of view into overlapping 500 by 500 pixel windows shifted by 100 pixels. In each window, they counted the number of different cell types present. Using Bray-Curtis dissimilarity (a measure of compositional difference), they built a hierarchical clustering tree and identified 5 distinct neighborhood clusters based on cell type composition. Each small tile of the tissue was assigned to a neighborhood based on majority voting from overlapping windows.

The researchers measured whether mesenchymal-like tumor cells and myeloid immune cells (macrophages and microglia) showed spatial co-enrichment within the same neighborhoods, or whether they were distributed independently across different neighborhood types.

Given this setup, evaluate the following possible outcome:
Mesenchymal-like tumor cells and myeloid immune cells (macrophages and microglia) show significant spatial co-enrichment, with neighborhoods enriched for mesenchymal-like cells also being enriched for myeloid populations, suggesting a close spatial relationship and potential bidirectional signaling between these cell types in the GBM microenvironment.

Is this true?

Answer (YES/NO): NO